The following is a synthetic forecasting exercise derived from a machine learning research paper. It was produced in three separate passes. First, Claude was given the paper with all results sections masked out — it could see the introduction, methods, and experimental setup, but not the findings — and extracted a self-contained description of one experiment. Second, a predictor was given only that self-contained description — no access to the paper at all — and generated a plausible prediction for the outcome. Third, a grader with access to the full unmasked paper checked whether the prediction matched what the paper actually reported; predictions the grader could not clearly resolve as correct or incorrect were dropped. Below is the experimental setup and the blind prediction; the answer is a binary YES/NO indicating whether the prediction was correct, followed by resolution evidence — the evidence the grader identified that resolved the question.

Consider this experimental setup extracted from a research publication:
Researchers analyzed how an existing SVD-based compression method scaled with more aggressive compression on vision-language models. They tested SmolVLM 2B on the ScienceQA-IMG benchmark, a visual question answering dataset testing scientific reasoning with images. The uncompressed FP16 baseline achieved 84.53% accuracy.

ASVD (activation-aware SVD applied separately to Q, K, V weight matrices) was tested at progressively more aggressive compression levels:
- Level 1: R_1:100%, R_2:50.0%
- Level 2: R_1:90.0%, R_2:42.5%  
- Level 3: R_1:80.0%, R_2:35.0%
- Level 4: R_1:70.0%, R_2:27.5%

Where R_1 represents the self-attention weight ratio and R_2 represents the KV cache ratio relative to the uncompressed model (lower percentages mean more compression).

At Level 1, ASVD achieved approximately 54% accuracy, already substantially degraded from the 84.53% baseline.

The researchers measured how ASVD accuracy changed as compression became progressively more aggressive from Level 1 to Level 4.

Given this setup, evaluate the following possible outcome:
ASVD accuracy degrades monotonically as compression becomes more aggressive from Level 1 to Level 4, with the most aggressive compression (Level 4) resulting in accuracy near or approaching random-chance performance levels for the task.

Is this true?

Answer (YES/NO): YES